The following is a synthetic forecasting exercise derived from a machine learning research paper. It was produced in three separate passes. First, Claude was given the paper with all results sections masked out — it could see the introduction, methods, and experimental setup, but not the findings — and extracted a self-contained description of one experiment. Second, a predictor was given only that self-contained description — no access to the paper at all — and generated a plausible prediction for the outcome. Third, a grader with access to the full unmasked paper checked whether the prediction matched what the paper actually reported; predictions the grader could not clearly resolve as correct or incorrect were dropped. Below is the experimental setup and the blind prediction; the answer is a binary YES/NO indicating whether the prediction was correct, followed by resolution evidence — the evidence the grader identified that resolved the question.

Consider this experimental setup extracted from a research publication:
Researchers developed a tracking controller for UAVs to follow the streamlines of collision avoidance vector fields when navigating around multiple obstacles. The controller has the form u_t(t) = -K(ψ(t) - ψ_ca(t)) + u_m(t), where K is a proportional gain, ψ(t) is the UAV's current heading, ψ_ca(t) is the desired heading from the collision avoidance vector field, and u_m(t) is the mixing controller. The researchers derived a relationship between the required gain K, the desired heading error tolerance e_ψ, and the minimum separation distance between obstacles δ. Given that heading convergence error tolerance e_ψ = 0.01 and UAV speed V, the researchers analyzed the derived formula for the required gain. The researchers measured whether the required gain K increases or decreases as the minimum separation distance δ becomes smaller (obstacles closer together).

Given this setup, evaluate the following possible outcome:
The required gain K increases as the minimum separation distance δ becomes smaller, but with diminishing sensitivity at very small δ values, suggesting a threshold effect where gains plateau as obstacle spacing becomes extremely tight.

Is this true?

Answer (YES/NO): NO